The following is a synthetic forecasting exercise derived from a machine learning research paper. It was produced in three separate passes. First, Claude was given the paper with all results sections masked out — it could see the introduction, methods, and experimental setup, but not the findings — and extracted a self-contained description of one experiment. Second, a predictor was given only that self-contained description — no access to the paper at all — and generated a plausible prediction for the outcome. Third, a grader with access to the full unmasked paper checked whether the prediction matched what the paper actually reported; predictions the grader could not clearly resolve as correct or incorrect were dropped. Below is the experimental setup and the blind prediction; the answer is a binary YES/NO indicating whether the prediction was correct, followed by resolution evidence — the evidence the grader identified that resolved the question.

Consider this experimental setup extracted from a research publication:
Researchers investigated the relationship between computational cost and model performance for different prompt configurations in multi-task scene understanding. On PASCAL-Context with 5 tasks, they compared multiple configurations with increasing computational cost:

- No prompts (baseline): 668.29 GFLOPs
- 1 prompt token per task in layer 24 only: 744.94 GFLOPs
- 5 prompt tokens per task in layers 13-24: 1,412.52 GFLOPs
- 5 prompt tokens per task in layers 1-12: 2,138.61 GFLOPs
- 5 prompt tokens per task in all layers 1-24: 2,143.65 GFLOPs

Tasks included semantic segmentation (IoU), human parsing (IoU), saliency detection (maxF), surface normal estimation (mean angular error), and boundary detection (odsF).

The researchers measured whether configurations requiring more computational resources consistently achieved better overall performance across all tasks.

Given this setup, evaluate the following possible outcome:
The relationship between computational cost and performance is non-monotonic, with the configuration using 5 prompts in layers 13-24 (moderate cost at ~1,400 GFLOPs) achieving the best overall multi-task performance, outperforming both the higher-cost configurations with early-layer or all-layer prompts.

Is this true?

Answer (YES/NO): NO